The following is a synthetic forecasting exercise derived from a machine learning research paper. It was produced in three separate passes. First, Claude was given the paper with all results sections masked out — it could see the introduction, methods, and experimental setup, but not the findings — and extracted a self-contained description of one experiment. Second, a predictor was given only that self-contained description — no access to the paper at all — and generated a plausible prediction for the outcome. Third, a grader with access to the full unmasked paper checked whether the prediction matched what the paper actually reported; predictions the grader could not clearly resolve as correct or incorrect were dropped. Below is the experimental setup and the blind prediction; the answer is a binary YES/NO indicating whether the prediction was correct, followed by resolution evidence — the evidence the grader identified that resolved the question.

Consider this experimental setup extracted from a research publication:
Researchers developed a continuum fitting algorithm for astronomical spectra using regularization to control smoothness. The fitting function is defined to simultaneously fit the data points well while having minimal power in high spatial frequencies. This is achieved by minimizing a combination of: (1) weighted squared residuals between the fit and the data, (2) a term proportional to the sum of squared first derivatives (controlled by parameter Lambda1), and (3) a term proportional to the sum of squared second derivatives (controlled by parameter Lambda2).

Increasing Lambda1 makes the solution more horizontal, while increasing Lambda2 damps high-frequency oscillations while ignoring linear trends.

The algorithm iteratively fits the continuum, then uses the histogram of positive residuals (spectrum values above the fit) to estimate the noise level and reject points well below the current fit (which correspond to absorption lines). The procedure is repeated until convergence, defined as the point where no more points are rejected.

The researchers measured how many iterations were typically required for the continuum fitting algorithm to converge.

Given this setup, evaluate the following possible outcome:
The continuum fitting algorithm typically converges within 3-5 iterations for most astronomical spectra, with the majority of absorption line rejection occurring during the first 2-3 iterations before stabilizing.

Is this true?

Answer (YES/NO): NO